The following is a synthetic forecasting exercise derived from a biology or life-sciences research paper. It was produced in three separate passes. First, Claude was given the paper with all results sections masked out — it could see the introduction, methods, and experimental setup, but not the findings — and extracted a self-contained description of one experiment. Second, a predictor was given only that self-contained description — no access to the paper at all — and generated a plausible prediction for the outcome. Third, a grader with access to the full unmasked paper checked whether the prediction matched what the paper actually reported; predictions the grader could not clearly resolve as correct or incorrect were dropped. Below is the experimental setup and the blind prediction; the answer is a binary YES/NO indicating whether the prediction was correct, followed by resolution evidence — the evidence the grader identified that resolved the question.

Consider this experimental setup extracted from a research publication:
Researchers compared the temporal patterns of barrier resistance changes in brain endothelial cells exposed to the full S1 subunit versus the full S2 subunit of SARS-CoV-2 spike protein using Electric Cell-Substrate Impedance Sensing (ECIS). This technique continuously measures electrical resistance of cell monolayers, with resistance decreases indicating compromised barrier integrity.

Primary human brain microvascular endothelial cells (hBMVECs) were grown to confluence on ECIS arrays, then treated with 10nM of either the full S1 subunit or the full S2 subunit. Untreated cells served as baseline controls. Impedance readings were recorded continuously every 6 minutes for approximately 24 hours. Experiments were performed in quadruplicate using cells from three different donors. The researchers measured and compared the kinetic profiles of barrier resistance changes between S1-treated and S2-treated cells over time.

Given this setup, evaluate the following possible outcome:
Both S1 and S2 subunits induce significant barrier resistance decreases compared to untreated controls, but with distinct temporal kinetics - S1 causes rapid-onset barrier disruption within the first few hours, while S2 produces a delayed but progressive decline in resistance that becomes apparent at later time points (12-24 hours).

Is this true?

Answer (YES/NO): NO